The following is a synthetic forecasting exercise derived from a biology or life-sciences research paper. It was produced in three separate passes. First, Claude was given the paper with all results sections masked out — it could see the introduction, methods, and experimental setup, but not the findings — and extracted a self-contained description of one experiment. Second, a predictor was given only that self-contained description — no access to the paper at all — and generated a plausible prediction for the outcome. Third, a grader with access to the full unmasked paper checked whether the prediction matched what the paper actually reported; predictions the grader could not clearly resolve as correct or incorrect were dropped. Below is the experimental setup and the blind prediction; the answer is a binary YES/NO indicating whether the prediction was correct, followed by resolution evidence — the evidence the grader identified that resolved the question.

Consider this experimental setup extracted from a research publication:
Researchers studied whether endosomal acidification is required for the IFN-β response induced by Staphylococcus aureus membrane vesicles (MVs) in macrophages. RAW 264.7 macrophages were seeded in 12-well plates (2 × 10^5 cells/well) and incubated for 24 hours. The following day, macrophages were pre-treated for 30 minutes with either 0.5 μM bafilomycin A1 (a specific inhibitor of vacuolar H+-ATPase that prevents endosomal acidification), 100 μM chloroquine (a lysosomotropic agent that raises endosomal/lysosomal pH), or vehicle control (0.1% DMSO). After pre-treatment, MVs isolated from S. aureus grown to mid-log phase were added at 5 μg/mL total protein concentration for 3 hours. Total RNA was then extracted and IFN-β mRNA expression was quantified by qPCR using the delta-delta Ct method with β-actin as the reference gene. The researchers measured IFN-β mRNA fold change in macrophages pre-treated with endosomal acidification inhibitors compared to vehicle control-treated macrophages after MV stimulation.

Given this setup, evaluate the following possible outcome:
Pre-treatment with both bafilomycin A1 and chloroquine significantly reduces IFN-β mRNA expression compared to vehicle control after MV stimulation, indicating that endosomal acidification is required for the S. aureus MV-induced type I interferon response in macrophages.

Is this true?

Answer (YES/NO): YES